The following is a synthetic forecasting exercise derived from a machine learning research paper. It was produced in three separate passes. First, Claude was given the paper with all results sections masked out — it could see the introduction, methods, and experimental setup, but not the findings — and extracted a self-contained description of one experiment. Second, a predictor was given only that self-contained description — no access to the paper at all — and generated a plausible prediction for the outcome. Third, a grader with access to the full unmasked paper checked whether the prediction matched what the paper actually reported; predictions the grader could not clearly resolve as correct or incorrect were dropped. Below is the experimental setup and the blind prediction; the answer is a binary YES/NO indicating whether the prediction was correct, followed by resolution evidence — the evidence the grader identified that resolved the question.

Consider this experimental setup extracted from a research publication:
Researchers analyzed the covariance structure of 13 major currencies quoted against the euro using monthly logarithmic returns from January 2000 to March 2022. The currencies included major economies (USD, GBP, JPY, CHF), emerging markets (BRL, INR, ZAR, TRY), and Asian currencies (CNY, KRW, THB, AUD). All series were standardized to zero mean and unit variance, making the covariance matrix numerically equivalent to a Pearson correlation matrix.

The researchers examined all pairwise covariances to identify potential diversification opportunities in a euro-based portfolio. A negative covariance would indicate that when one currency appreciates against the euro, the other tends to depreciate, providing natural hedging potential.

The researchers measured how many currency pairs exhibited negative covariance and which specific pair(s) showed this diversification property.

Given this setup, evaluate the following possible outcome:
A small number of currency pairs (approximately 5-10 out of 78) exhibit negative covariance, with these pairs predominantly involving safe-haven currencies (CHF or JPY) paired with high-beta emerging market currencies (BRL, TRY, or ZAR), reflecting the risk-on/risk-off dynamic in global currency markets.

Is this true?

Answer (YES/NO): NO